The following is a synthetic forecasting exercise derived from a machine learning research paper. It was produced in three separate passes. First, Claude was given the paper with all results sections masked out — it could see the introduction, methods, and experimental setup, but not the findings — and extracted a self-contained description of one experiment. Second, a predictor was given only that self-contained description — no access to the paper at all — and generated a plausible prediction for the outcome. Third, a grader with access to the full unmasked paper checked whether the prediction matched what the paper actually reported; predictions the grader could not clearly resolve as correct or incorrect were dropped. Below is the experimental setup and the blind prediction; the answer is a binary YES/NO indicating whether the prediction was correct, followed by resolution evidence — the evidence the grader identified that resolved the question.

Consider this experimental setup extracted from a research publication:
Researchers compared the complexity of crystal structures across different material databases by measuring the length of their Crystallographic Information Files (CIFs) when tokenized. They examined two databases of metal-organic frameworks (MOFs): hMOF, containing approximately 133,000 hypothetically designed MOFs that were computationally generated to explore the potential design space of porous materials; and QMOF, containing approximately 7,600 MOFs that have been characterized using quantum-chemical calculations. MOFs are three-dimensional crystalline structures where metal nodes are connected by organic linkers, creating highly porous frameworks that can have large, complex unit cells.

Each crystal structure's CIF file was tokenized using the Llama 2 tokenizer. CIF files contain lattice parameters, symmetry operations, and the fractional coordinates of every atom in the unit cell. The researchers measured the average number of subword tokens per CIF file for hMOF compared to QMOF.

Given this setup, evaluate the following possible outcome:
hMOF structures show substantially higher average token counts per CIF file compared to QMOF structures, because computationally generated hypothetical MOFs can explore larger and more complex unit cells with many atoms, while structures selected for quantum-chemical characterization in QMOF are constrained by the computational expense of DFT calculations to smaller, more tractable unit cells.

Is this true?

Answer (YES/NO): NO